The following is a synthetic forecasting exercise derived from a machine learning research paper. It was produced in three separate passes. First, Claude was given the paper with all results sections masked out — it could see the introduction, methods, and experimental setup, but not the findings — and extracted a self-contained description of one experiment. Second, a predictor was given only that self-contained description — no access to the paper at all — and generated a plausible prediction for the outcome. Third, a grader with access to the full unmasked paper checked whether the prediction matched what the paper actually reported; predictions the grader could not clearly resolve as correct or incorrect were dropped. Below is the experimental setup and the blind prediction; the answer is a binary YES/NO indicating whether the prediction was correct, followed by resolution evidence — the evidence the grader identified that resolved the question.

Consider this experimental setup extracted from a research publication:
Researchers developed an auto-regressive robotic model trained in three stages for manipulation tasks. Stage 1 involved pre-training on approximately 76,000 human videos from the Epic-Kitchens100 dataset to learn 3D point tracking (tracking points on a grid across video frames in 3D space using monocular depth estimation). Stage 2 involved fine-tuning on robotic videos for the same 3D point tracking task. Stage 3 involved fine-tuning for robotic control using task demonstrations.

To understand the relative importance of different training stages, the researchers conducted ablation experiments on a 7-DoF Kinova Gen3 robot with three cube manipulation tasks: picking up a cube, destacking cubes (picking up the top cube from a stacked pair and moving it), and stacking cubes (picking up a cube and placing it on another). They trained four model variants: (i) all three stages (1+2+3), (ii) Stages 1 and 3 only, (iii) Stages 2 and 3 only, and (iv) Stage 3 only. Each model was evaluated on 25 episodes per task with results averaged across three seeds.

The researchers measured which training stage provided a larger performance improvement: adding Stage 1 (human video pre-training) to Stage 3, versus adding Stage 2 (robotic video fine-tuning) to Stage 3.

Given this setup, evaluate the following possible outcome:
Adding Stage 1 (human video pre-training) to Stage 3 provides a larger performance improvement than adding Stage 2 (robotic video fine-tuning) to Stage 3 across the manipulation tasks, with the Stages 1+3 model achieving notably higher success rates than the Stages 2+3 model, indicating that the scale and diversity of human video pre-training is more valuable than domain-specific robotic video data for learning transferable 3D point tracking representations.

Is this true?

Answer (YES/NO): YES